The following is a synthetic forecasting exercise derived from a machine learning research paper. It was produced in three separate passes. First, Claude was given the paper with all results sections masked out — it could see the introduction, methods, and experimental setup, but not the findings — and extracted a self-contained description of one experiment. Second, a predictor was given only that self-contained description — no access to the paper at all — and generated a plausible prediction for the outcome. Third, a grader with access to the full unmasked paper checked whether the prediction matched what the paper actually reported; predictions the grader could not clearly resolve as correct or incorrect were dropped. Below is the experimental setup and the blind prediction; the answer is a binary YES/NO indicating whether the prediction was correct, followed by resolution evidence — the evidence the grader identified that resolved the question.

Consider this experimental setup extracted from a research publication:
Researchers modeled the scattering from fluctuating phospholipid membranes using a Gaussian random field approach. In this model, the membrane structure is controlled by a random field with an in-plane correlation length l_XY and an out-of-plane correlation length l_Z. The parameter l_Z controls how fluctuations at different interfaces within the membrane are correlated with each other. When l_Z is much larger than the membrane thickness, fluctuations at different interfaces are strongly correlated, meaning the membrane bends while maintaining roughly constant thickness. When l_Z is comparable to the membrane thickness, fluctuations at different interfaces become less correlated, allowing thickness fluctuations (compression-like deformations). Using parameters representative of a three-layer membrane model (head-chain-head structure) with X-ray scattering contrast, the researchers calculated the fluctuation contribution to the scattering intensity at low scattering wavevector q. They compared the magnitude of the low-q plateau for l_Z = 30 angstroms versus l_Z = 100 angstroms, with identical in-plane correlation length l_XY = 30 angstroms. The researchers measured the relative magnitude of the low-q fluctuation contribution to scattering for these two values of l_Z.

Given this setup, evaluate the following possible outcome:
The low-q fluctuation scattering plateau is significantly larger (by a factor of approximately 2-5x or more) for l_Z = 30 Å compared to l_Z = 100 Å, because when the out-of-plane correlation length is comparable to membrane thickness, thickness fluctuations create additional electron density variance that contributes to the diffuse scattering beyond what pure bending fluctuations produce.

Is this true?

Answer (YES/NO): YES